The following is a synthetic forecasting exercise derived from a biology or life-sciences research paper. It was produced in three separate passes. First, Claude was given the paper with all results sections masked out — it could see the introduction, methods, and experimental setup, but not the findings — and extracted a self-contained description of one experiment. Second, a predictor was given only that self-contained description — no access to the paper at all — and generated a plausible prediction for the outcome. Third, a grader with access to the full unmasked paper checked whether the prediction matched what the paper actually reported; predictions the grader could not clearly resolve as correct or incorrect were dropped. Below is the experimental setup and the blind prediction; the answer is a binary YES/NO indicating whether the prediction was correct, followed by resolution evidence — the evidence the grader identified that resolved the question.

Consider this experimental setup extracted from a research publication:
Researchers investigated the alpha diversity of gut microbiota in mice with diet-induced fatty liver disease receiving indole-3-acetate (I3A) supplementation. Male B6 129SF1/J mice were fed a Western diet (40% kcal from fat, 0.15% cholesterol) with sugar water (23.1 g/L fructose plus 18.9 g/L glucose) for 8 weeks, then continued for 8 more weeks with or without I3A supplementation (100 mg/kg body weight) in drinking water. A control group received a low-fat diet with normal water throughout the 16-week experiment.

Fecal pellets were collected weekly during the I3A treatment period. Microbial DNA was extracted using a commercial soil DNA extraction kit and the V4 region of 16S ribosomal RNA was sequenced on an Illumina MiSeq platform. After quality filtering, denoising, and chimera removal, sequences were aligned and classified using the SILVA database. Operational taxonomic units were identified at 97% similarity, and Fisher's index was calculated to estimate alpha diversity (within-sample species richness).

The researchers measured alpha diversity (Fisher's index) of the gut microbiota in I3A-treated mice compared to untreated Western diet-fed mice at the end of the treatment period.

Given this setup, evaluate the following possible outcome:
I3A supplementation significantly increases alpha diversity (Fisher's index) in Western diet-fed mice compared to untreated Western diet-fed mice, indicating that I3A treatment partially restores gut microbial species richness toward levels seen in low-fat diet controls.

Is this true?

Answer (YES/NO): NO